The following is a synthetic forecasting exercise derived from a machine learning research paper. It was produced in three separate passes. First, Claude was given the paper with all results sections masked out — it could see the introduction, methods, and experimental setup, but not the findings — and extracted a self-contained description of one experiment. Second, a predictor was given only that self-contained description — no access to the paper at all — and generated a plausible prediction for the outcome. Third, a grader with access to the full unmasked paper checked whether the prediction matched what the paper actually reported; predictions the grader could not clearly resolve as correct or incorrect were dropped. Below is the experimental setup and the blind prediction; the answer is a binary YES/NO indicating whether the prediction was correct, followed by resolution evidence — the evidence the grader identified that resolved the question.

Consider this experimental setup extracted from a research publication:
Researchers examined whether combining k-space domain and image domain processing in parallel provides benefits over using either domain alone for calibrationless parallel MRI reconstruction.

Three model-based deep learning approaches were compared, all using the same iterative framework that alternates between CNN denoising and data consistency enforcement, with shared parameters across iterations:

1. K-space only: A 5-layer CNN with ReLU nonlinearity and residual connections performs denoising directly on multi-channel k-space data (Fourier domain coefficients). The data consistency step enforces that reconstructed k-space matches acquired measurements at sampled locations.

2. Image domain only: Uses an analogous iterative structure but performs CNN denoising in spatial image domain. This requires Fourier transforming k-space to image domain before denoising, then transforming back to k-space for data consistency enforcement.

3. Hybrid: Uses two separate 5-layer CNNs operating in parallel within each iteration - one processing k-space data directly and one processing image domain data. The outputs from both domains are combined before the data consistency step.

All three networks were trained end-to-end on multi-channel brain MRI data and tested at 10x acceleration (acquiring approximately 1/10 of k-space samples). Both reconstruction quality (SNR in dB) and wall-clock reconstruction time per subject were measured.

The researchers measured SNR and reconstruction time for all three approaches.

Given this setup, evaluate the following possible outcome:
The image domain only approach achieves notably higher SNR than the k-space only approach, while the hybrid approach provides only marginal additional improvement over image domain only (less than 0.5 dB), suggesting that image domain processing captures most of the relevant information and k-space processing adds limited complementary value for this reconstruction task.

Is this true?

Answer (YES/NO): NO